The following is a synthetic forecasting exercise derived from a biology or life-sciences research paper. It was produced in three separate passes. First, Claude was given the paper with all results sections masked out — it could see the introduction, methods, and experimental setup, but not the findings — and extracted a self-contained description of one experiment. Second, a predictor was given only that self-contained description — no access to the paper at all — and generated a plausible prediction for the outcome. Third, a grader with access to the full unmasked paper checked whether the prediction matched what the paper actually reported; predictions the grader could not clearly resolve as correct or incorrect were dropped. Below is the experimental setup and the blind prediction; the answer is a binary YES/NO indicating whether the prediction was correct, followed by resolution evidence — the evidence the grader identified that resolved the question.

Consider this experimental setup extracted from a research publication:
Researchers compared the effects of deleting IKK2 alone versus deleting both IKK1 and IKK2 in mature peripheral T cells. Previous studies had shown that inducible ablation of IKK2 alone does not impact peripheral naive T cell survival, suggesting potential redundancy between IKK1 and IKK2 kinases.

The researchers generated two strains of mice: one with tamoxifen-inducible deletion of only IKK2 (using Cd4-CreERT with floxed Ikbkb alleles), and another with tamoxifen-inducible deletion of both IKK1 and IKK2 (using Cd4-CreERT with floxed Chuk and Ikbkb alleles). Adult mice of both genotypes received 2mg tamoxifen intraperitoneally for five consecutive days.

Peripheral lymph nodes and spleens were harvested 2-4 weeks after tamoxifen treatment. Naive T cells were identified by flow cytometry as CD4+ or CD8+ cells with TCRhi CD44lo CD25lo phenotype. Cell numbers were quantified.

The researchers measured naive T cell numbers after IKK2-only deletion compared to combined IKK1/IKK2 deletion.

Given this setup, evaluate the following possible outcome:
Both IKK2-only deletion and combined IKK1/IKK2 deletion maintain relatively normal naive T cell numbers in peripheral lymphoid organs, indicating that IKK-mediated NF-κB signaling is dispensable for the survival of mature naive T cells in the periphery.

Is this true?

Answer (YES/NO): NO